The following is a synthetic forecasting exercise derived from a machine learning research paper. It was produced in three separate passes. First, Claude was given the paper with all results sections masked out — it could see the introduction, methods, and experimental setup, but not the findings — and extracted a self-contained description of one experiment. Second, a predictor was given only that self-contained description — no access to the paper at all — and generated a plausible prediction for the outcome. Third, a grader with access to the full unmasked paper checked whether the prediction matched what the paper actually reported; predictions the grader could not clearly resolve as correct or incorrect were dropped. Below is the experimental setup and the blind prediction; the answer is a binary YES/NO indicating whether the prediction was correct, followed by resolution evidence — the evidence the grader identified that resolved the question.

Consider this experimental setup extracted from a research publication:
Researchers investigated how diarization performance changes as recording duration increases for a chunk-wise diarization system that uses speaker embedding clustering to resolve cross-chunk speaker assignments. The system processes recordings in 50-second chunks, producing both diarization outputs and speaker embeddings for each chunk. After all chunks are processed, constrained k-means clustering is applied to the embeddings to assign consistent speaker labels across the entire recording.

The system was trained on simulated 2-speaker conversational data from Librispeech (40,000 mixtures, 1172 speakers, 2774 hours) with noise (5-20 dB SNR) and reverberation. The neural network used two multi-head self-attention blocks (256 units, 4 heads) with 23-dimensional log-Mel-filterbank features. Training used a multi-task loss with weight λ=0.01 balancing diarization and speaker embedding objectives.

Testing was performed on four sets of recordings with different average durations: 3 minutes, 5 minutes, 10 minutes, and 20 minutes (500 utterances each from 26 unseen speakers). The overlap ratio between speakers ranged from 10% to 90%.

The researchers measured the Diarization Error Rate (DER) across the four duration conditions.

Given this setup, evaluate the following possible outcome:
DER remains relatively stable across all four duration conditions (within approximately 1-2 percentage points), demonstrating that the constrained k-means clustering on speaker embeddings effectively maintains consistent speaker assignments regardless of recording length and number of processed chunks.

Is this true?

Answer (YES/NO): NO